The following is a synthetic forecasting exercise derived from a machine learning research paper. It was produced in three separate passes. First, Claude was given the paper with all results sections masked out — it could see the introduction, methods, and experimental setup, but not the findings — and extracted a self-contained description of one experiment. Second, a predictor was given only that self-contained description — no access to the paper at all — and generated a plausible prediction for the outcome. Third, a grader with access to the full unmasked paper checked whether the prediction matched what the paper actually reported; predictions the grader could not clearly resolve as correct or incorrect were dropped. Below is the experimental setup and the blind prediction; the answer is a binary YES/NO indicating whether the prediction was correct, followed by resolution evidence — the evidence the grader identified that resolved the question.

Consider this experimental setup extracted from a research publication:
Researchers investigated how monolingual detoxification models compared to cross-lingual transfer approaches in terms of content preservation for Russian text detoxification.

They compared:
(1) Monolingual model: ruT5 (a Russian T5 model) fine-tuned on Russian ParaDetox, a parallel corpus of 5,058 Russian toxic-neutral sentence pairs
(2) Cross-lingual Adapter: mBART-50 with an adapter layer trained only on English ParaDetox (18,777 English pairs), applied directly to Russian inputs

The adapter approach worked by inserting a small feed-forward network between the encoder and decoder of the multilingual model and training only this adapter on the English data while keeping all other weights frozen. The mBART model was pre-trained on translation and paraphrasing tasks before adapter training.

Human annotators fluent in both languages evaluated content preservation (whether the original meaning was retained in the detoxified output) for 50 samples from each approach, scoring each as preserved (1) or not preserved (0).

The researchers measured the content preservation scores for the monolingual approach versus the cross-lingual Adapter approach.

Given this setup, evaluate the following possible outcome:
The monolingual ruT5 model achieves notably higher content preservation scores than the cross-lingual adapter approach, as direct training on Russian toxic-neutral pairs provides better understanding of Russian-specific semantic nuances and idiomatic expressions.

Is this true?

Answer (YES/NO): NO